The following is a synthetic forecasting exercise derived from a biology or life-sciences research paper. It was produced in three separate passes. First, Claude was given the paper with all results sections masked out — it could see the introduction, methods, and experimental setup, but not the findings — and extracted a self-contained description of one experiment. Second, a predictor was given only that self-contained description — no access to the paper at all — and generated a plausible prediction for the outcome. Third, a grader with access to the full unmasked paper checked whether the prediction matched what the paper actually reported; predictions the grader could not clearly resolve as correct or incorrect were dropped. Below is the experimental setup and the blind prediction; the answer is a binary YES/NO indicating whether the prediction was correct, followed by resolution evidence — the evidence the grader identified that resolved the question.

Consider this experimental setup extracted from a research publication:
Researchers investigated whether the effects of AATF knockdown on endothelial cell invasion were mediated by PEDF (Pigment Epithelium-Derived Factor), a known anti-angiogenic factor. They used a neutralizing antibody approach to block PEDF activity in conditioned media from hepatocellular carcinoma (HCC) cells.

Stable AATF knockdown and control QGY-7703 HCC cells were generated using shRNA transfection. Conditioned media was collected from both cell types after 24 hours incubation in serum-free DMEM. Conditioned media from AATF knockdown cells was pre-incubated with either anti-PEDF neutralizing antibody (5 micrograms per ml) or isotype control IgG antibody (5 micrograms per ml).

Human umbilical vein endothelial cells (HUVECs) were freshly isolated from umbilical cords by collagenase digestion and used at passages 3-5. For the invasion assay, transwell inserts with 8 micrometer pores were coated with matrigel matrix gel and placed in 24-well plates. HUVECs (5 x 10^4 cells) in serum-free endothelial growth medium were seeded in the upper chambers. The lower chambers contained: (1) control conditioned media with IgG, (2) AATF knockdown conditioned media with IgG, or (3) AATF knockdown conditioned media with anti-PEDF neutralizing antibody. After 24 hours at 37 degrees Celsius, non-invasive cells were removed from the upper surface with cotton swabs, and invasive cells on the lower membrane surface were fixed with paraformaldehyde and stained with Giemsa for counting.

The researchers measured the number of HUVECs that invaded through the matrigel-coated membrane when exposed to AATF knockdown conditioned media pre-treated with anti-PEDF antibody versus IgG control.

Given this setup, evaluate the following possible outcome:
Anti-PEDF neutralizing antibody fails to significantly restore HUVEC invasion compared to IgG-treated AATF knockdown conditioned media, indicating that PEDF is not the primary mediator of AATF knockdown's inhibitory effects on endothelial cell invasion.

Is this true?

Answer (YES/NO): NO